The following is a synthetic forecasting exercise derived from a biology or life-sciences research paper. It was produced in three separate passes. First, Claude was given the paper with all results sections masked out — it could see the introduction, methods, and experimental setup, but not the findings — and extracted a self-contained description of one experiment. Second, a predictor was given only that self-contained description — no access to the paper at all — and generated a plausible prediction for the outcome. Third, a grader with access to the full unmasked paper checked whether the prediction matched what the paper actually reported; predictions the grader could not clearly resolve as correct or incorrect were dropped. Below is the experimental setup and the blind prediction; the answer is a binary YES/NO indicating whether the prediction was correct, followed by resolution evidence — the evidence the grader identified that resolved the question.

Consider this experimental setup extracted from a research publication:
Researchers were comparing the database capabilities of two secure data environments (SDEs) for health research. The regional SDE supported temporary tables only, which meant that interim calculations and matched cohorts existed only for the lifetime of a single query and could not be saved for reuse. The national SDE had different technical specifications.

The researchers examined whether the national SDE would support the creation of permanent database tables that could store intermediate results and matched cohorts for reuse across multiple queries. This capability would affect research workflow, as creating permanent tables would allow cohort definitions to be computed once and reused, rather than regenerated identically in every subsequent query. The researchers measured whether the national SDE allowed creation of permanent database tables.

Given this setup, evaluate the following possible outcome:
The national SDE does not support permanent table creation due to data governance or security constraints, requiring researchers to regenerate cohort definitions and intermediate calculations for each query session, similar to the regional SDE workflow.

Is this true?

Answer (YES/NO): NO